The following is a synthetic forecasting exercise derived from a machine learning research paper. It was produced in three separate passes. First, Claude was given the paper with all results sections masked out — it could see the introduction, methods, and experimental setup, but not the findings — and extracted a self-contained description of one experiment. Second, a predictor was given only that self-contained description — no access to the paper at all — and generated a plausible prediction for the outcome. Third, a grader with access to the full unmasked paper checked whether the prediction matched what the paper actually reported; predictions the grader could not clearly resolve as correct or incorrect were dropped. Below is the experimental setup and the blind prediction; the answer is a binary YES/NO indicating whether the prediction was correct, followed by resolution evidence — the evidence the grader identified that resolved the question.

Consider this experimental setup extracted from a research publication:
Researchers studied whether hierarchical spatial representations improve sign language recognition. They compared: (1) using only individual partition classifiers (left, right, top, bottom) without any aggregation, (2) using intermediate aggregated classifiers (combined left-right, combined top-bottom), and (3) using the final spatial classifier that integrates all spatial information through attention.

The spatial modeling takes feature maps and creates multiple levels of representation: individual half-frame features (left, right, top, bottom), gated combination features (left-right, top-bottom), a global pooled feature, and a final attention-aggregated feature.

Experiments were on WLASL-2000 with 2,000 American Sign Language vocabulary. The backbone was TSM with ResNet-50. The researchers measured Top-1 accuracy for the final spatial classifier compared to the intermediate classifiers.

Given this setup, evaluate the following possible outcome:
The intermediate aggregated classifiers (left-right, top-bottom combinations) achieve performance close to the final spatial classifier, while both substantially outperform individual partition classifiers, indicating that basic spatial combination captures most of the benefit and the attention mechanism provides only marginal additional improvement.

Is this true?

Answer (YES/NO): NO